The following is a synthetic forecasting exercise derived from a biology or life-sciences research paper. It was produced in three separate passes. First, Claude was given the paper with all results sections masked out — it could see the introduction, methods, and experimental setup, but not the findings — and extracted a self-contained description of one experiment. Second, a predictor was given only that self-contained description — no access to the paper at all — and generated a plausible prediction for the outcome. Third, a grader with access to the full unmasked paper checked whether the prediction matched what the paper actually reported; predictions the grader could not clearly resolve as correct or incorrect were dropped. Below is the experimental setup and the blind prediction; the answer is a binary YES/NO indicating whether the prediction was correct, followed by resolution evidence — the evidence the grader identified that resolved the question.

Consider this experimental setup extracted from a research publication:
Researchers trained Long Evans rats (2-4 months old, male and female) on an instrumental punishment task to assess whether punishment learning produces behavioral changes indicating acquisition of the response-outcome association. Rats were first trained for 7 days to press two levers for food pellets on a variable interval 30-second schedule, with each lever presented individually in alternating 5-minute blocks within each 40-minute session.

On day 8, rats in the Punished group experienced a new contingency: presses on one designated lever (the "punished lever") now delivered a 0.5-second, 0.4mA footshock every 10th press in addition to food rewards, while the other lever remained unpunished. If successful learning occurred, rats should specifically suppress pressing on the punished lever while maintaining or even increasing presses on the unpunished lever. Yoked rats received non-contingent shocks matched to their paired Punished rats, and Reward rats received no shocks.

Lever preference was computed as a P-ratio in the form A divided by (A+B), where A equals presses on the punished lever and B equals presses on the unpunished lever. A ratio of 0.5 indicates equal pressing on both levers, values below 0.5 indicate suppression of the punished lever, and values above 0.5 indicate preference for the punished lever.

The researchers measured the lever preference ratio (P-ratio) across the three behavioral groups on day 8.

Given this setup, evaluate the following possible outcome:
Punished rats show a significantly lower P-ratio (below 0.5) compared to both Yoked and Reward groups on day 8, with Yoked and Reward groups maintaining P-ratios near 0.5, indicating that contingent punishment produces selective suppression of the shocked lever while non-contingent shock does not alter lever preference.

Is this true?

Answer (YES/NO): YES